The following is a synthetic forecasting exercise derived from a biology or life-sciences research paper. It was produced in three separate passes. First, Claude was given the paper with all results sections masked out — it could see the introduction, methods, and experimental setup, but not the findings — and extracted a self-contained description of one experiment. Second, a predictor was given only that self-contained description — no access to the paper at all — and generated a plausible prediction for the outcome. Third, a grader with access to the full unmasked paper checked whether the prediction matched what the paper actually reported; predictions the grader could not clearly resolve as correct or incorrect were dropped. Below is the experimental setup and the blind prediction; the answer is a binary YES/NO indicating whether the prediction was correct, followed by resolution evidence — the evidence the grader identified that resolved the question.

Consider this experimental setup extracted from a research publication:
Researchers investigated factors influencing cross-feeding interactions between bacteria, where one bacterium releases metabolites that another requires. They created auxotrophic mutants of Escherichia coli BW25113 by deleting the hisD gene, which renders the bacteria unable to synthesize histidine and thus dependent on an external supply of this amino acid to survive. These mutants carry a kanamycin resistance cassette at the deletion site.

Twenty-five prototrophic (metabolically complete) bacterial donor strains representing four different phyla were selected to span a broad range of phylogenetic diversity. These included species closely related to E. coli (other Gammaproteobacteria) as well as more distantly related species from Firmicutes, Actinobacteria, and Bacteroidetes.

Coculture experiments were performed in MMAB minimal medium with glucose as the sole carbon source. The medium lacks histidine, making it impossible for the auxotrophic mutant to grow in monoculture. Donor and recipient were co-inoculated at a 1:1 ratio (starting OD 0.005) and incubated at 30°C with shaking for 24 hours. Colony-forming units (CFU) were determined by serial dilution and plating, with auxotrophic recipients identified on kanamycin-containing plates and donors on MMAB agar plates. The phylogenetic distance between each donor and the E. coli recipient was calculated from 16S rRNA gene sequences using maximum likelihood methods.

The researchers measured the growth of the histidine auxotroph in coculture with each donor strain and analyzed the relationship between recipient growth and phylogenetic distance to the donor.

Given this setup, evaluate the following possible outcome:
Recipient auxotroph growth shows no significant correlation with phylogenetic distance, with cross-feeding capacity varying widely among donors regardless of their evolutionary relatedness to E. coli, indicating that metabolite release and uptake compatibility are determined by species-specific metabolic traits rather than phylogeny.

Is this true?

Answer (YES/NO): NO